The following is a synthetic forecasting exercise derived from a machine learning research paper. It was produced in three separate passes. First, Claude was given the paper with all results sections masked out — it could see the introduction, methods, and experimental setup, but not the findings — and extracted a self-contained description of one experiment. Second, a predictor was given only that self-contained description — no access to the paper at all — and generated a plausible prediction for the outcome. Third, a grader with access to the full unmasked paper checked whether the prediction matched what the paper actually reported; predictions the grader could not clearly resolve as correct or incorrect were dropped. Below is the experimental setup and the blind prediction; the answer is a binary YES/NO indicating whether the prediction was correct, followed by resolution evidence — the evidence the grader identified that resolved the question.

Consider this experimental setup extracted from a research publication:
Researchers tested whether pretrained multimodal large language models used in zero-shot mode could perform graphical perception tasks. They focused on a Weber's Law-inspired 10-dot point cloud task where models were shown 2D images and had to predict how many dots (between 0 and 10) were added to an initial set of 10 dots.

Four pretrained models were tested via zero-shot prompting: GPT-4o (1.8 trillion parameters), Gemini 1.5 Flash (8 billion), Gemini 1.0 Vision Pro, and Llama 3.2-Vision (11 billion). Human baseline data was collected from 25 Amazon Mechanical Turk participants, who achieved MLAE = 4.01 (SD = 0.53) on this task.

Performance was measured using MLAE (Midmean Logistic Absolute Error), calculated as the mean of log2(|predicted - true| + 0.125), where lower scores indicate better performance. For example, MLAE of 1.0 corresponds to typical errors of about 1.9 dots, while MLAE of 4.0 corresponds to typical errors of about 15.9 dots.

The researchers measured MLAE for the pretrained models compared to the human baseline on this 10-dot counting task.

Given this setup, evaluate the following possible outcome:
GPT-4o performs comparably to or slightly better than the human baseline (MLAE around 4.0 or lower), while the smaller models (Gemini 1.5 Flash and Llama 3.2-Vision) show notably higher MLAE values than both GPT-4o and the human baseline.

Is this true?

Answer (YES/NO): NO